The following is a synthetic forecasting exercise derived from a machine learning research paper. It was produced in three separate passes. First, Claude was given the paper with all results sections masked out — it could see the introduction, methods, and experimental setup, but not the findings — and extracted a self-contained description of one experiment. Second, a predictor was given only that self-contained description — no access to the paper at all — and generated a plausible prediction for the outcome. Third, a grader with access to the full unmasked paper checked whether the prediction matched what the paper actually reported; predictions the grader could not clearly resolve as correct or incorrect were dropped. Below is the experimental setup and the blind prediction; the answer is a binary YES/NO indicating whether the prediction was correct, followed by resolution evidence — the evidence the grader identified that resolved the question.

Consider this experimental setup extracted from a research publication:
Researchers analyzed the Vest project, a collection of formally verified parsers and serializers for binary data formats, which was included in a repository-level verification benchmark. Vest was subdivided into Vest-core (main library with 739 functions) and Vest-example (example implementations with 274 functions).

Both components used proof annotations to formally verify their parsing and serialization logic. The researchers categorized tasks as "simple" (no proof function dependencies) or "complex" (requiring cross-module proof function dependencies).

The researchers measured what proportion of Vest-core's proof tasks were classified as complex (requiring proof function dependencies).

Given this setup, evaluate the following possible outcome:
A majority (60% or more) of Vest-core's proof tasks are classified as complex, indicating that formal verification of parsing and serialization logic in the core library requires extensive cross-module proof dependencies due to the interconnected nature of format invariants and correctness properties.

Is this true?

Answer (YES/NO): YES